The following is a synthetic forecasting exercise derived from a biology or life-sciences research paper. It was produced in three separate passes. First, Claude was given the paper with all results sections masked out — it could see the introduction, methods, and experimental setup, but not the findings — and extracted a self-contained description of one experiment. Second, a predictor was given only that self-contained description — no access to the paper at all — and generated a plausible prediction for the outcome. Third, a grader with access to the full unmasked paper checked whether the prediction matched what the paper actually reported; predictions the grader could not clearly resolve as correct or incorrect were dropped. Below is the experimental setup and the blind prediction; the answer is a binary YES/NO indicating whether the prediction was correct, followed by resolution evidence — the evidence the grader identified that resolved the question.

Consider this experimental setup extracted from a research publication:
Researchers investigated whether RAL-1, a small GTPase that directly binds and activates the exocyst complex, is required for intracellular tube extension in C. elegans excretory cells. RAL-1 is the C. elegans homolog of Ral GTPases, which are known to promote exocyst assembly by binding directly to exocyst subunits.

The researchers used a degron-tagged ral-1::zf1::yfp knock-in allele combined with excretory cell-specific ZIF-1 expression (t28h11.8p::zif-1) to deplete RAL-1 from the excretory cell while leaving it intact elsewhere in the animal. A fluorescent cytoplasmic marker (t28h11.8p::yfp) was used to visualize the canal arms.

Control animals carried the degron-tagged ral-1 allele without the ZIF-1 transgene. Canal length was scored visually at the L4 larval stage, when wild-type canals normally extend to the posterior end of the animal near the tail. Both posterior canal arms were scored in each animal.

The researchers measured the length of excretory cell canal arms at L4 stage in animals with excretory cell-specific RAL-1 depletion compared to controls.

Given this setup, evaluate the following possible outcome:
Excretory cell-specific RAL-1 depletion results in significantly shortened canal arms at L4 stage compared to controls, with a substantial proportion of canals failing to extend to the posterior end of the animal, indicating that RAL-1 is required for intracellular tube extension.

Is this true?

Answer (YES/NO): YES